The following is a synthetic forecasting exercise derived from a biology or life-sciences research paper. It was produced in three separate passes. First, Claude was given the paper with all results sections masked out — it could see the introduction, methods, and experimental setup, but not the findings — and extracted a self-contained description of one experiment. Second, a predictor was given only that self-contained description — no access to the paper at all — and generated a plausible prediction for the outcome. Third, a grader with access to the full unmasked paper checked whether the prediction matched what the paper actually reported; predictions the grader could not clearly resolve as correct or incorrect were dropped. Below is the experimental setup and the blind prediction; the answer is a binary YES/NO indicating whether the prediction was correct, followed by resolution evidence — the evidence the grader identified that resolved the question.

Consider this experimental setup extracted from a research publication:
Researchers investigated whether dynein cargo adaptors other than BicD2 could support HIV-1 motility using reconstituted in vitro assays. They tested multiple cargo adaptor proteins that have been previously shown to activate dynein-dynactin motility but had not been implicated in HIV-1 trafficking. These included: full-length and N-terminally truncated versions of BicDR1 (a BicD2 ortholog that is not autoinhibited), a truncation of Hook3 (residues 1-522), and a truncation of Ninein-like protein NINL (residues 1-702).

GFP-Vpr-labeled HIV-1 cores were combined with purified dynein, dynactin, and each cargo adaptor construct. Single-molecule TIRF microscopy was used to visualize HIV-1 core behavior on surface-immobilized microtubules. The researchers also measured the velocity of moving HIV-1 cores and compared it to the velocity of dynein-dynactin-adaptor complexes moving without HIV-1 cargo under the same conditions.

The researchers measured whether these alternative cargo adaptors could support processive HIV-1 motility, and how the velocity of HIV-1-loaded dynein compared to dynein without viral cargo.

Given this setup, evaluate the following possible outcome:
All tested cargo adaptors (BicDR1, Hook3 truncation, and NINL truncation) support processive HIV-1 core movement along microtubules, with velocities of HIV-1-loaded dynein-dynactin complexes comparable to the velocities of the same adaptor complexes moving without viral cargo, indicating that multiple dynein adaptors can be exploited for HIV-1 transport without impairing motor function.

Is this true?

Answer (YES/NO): NO